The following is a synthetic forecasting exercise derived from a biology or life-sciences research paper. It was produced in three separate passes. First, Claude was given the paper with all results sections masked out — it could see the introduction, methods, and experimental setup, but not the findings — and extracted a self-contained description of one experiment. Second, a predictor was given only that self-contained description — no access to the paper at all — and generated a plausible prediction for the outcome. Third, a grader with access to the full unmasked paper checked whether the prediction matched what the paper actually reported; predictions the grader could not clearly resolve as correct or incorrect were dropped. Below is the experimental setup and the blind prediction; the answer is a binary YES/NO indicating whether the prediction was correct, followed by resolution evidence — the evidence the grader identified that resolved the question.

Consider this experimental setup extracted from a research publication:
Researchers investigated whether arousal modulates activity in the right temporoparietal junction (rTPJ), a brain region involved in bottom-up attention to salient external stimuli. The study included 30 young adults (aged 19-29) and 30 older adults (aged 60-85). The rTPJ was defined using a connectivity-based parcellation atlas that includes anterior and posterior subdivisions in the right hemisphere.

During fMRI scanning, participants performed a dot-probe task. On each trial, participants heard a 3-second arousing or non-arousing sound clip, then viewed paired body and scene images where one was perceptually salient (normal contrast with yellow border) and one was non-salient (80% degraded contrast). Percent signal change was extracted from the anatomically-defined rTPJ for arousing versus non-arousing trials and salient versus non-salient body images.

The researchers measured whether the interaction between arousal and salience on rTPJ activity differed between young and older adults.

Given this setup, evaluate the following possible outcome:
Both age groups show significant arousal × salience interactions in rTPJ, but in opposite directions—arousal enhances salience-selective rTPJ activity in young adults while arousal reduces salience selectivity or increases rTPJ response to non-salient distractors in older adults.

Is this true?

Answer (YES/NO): YES